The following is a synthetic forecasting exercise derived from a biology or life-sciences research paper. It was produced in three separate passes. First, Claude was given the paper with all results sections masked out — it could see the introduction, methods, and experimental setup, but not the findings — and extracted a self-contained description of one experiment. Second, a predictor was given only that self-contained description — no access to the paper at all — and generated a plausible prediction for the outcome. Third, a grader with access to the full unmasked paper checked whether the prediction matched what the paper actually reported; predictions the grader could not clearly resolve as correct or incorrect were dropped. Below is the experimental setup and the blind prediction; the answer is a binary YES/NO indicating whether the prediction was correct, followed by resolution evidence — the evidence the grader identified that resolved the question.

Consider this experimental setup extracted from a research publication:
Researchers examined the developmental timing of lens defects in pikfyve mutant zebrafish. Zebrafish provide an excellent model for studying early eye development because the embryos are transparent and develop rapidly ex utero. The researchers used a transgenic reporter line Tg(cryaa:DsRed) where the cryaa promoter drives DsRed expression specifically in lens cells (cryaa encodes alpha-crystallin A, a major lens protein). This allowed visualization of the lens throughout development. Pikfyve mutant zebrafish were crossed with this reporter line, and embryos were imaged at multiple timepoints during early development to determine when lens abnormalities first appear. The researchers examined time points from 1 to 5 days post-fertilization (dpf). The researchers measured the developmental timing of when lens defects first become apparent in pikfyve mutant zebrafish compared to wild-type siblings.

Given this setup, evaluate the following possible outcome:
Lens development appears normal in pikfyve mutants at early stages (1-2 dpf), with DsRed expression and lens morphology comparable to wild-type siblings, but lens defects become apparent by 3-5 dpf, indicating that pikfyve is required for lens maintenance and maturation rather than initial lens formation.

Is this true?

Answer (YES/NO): YES